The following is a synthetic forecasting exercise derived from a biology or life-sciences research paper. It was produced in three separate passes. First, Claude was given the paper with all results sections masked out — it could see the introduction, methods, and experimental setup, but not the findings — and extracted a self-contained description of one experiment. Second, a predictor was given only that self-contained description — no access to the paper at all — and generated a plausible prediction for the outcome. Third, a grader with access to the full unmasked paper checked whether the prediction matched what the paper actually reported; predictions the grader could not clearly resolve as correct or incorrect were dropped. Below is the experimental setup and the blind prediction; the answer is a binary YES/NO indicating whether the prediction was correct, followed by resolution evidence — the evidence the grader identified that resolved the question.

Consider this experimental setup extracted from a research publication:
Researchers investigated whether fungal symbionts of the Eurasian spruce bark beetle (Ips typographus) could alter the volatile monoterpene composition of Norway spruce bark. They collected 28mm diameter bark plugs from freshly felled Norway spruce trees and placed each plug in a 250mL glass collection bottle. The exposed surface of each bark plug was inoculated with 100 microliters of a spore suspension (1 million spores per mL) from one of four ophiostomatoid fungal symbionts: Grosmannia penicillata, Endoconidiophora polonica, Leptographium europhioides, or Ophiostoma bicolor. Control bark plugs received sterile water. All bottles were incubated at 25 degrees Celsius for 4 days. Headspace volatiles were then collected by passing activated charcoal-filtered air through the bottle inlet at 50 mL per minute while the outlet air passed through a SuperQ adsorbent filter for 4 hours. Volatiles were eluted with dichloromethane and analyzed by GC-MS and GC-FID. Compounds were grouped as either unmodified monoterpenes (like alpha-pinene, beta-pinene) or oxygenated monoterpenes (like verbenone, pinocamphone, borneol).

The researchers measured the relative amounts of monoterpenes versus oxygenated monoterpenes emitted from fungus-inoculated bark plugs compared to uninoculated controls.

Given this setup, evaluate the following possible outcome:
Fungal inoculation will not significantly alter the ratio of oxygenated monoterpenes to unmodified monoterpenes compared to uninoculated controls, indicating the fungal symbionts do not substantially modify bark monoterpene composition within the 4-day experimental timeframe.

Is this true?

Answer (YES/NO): NO